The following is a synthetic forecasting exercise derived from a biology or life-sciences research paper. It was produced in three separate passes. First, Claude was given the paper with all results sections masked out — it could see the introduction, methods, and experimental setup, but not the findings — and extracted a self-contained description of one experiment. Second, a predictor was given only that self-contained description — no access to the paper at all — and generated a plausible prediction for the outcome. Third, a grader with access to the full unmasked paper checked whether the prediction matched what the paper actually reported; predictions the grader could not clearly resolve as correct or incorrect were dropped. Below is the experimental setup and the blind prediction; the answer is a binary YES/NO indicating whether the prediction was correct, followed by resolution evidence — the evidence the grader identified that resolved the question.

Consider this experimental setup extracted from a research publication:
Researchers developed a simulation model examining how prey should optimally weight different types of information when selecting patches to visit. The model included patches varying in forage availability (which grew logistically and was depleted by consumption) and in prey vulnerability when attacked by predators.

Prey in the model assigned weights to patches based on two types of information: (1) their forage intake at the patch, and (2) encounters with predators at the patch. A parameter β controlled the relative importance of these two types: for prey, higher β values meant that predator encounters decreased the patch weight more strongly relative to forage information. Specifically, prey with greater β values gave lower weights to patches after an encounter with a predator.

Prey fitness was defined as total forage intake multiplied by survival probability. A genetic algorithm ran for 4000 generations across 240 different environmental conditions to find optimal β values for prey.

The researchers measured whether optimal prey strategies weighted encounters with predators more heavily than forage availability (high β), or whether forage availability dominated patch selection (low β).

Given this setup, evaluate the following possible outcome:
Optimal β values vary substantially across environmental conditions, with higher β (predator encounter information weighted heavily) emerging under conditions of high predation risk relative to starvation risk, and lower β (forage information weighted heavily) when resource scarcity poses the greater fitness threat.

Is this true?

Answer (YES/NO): NO